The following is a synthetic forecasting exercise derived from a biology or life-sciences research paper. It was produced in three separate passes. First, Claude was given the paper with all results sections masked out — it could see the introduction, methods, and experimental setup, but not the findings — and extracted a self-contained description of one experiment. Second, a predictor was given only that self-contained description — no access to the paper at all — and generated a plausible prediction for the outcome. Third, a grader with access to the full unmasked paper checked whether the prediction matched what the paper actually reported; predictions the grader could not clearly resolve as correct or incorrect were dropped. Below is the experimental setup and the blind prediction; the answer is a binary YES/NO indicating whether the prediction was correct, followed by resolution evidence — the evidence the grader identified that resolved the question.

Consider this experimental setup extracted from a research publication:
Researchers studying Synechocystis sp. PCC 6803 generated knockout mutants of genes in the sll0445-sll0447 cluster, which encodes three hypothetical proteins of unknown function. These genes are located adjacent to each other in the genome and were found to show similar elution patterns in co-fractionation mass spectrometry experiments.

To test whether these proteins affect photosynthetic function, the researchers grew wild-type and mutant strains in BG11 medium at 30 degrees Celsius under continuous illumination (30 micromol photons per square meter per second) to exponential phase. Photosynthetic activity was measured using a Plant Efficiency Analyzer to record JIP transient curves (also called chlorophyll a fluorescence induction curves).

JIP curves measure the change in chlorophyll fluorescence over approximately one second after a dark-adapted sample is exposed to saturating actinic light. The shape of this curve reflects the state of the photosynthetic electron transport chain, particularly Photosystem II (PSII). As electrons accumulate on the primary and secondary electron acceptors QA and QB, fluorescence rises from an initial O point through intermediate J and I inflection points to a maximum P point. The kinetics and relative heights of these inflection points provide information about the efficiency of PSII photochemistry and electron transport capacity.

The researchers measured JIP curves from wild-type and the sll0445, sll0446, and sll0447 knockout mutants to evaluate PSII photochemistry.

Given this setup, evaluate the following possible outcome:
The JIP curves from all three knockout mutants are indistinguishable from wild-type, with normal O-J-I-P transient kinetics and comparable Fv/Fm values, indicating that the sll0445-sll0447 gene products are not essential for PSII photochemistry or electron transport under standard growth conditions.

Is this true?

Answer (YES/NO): NO